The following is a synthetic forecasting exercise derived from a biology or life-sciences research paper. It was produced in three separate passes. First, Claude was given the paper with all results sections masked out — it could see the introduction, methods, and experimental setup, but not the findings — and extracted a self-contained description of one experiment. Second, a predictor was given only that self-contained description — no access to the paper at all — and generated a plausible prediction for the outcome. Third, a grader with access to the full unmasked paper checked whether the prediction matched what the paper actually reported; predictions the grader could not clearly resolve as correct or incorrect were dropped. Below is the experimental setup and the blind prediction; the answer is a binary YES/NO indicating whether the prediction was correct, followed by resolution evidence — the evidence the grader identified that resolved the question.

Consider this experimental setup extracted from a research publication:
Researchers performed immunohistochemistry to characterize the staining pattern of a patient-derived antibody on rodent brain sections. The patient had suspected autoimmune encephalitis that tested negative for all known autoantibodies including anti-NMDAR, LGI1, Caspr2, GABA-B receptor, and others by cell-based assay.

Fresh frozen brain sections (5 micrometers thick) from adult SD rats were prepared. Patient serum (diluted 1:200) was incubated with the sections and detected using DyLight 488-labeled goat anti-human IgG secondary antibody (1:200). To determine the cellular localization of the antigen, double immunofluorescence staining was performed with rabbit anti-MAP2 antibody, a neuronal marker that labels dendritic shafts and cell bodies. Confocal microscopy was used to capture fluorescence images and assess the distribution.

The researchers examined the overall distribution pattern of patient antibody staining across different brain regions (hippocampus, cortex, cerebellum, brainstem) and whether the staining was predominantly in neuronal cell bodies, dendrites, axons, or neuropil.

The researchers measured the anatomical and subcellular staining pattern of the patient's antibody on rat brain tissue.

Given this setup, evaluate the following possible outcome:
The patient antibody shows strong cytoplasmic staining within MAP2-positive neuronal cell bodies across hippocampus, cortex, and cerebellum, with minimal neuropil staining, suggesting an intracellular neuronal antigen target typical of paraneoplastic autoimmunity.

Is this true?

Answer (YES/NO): YES